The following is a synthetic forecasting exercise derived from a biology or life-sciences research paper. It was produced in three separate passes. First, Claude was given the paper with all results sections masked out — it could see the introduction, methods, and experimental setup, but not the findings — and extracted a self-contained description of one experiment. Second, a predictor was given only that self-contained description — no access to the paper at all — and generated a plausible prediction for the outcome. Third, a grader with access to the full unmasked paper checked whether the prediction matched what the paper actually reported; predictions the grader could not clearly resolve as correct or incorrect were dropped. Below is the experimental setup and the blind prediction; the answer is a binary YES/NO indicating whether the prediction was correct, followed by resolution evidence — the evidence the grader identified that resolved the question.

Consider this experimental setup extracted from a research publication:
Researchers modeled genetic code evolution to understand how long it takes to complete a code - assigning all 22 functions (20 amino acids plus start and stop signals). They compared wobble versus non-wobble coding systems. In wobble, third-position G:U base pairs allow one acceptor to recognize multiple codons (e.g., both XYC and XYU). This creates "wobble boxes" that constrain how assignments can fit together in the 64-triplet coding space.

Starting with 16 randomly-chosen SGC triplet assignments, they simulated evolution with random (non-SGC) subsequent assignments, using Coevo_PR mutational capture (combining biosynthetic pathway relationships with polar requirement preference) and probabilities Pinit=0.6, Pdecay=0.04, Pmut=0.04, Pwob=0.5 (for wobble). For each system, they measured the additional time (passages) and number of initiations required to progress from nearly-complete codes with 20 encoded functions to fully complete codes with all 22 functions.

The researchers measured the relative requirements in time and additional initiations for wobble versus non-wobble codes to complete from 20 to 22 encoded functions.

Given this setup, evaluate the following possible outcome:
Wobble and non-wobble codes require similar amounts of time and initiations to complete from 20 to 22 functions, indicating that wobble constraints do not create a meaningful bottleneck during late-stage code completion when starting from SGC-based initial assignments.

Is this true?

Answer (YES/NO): NO